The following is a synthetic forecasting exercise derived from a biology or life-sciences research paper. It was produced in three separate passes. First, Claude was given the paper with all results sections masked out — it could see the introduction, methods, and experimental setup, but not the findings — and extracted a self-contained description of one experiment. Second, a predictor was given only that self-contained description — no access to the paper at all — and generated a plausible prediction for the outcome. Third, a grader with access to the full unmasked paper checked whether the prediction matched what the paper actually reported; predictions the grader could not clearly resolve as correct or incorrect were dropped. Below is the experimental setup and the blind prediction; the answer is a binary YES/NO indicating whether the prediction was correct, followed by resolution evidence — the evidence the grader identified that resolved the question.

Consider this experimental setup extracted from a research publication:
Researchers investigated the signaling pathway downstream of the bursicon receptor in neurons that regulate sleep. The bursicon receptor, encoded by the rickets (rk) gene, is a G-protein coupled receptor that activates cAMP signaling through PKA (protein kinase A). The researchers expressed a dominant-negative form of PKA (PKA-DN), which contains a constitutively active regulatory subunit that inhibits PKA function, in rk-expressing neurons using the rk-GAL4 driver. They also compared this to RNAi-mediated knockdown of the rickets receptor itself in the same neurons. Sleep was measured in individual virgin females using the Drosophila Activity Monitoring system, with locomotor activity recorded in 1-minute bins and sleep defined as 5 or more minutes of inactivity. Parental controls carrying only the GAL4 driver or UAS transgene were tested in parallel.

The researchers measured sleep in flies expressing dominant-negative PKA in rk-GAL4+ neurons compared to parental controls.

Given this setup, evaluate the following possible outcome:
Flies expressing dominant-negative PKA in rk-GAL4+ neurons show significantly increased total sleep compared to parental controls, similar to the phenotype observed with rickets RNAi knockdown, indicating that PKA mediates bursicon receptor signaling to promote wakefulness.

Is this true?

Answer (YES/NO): YES